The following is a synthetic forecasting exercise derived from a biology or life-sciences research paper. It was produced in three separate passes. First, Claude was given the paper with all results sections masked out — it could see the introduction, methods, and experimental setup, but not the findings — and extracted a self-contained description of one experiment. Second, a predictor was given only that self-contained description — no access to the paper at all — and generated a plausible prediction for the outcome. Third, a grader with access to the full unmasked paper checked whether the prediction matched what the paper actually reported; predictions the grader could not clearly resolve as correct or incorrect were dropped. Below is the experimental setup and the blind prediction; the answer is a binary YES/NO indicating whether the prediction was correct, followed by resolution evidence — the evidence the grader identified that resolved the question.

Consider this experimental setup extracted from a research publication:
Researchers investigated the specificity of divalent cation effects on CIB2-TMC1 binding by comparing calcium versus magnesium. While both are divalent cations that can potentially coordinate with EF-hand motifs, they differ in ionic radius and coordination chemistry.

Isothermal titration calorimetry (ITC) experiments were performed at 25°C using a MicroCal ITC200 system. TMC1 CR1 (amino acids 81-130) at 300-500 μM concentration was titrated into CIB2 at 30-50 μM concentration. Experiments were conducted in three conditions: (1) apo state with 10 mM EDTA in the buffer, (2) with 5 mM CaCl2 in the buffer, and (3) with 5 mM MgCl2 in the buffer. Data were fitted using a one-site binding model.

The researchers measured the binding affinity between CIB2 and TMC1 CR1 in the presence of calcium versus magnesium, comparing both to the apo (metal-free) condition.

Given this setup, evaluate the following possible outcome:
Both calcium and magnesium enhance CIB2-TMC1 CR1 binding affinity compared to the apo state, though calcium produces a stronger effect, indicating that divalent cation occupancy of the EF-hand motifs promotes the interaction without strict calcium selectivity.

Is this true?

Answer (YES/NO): NO